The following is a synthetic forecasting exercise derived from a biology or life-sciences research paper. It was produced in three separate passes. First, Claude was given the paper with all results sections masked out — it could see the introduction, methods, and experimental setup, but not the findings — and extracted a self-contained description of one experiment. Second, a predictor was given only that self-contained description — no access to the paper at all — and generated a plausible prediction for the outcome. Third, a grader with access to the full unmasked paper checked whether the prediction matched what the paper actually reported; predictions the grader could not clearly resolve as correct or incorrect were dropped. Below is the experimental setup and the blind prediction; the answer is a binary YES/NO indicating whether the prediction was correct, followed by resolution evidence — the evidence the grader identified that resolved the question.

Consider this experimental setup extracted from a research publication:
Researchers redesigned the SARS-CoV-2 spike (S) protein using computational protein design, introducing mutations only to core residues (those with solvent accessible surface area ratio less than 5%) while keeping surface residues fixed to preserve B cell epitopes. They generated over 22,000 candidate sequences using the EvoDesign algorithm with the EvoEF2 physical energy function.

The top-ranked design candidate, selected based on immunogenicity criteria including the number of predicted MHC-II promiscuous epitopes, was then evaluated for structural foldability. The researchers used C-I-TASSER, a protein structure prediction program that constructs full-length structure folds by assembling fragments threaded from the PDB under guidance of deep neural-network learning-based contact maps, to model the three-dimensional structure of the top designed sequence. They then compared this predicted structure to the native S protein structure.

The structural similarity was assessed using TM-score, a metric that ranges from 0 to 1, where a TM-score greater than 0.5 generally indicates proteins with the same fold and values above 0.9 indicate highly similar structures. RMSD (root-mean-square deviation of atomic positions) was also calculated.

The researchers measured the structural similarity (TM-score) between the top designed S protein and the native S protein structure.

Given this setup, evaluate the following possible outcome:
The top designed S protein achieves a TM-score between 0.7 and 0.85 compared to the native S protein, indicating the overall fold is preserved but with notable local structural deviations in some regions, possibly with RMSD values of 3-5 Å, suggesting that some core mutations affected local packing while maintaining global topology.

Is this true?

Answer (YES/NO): NO